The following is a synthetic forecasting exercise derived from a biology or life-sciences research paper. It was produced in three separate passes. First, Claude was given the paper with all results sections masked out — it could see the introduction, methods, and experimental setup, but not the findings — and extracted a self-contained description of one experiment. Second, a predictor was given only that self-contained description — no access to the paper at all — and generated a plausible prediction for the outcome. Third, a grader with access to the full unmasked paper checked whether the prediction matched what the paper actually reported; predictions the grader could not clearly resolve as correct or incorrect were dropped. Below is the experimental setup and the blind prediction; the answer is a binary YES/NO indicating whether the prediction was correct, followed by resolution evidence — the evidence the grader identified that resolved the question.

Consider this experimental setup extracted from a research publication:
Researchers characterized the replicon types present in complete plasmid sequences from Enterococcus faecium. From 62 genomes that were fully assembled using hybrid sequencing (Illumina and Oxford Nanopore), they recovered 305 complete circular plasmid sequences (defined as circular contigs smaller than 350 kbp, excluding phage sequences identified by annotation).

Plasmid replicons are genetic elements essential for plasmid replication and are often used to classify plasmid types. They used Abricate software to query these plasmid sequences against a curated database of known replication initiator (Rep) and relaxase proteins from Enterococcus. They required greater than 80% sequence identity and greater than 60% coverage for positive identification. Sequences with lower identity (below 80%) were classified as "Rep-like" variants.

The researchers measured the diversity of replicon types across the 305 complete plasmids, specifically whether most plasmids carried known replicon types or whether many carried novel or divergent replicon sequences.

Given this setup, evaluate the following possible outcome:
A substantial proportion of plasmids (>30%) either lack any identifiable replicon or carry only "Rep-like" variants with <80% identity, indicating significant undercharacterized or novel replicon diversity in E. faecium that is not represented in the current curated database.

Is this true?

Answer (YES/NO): NO